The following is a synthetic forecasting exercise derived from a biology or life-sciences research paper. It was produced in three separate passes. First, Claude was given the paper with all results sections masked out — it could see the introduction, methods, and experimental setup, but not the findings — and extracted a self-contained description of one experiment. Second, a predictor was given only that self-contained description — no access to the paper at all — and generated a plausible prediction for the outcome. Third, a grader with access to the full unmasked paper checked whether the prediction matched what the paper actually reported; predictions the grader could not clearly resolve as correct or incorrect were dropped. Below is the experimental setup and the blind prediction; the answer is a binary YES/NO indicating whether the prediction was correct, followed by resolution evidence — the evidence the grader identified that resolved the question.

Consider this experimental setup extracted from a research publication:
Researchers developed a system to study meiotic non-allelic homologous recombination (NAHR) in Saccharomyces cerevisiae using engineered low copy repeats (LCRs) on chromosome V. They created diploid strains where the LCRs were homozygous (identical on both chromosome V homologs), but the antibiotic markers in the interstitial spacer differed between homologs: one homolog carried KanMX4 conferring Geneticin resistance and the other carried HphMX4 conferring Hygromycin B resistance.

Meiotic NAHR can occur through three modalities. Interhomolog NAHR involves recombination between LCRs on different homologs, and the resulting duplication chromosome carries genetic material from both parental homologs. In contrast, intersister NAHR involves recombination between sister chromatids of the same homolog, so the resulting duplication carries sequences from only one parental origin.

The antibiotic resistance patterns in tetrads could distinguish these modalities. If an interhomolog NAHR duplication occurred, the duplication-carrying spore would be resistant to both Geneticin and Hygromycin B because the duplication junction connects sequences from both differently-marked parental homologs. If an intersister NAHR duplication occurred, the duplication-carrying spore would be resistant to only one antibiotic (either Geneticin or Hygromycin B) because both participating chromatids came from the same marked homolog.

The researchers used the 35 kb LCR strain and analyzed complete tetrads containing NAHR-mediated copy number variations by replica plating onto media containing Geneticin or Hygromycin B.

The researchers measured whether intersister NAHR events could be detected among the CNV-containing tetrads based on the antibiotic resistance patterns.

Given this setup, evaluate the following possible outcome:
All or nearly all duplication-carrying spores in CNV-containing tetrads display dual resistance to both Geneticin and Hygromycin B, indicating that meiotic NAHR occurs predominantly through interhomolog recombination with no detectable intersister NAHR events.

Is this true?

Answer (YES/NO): NO